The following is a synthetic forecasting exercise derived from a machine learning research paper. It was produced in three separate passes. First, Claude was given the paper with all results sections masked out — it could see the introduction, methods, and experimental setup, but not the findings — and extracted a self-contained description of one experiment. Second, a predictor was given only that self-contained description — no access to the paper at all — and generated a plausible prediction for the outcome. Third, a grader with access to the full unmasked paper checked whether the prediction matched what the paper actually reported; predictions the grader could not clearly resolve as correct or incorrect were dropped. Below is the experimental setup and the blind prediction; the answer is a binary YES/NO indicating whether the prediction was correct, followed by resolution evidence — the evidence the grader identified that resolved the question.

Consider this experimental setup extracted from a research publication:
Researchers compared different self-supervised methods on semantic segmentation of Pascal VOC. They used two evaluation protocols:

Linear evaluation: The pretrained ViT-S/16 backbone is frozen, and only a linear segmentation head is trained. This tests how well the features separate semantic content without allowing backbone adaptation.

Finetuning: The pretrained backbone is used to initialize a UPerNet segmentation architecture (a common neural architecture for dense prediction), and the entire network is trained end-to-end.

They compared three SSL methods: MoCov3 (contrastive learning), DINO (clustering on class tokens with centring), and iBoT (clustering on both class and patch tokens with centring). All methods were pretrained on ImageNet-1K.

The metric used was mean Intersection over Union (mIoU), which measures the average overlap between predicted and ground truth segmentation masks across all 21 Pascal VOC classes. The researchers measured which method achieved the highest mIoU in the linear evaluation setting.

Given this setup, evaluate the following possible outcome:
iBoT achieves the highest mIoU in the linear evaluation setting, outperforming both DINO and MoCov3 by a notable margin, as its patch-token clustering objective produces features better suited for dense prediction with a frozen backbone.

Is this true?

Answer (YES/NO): YES